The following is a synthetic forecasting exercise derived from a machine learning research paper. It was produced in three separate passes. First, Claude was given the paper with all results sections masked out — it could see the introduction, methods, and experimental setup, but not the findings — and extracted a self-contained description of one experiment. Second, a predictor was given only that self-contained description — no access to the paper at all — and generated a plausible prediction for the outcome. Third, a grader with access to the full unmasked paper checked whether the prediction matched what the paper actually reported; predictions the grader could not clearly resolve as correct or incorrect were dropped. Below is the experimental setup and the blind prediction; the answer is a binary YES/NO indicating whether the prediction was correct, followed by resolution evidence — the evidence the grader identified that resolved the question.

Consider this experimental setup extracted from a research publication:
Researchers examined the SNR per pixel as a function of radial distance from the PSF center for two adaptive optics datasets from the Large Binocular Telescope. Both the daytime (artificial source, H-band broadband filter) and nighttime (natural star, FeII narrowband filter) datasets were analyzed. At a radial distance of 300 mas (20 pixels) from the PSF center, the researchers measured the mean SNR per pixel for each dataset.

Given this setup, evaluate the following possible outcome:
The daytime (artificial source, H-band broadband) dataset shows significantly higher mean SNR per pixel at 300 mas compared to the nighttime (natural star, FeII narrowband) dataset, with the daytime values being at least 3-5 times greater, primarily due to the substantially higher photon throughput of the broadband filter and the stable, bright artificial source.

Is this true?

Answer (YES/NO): NO